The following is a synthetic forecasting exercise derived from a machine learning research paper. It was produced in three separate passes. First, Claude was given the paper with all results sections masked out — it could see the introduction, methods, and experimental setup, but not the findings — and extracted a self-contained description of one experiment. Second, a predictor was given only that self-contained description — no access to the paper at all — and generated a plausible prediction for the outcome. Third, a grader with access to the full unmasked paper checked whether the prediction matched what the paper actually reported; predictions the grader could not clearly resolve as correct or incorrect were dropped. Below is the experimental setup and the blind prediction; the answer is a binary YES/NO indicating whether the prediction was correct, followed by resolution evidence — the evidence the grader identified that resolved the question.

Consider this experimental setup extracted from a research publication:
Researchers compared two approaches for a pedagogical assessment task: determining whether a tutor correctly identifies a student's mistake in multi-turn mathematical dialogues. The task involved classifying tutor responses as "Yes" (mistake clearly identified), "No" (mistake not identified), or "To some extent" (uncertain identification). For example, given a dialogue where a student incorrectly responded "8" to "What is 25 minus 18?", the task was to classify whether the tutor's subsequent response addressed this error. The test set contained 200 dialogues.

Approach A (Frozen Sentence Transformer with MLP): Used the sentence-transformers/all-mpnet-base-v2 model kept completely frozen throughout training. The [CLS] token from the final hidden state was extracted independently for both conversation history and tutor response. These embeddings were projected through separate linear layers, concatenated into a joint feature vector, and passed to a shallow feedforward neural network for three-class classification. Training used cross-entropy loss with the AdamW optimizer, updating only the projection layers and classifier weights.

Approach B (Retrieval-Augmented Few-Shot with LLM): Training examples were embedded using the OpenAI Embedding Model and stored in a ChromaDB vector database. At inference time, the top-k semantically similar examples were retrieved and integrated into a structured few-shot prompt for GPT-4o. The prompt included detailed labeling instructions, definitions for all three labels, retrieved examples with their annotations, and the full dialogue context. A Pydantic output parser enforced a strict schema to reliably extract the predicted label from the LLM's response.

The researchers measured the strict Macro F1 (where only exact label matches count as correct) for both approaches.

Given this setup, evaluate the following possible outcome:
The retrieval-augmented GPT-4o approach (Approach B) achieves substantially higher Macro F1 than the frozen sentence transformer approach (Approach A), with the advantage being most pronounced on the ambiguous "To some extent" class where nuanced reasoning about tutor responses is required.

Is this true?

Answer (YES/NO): NO